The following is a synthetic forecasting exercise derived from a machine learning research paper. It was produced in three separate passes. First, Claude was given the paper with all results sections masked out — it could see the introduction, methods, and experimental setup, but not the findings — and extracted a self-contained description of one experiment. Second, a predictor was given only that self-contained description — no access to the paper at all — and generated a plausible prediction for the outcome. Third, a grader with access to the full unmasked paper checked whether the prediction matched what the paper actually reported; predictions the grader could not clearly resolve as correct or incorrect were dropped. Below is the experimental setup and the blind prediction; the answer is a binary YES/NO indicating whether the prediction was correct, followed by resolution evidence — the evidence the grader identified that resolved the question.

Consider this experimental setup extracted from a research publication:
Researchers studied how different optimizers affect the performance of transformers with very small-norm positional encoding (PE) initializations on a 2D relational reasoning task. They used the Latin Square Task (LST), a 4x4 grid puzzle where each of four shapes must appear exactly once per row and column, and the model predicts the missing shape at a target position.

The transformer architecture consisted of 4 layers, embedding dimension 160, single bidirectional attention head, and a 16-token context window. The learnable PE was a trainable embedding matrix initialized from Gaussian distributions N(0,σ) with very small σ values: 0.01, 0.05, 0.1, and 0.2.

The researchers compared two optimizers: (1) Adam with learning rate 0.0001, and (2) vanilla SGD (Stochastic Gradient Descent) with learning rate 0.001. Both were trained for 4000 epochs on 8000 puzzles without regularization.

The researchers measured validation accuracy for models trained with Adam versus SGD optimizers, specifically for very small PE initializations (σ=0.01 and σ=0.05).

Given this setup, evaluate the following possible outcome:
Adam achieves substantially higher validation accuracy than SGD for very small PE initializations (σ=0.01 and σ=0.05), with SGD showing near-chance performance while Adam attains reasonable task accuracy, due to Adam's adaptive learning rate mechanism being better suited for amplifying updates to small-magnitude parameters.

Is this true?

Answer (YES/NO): NO